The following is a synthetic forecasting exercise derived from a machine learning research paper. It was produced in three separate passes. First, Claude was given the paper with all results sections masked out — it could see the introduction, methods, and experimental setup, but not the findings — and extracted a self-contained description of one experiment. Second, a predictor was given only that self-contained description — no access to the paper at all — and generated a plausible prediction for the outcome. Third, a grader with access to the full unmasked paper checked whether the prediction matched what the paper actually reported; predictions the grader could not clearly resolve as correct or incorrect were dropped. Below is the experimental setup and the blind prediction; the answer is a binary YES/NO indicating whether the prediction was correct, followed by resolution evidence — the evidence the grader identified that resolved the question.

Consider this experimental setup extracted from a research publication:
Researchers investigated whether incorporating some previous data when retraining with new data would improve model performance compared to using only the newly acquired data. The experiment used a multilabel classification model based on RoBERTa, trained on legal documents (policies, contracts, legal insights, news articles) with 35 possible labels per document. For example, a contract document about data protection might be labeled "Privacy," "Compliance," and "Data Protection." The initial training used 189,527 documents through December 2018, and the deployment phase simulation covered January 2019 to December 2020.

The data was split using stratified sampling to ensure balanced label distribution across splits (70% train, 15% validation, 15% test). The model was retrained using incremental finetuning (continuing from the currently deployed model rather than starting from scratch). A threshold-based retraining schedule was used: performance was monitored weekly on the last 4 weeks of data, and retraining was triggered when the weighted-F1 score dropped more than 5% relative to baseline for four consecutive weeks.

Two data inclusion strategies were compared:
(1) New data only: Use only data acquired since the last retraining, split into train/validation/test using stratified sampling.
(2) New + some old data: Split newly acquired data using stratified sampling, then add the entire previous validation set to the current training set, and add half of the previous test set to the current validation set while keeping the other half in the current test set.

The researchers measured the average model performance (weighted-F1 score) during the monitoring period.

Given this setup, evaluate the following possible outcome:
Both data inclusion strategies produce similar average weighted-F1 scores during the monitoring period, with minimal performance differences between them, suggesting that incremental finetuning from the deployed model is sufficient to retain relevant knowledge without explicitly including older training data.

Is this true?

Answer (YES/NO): NO